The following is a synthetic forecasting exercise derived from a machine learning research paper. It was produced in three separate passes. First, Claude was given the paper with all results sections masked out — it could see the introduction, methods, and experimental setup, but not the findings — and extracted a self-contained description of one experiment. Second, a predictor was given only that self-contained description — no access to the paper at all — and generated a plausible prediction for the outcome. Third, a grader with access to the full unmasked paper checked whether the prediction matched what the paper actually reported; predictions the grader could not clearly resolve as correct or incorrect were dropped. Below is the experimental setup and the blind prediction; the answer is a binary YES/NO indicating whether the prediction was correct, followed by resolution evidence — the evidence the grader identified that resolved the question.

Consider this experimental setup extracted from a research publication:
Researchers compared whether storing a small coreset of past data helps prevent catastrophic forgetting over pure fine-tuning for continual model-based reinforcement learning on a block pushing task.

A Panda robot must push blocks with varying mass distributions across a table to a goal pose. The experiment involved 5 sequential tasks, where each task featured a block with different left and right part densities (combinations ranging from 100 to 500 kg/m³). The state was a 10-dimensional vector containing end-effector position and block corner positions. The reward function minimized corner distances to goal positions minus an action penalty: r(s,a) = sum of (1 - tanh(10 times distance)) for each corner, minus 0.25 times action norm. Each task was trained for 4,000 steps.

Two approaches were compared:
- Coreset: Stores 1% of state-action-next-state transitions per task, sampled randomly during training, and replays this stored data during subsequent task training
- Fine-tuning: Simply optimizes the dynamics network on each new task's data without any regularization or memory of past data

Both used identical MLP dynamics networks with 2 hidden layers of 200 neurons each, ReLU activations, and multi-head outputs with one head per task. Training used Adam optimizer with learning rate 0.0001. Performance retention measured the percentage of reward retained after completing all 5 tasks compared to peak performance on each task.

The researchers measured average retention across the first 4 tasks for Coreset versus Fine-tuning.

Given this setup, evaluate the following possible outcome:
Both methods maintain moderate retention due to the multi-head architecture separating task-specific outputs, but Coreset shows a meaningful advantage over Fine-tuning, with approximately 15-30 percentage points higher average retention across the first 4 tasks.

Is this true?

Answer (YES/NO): NO